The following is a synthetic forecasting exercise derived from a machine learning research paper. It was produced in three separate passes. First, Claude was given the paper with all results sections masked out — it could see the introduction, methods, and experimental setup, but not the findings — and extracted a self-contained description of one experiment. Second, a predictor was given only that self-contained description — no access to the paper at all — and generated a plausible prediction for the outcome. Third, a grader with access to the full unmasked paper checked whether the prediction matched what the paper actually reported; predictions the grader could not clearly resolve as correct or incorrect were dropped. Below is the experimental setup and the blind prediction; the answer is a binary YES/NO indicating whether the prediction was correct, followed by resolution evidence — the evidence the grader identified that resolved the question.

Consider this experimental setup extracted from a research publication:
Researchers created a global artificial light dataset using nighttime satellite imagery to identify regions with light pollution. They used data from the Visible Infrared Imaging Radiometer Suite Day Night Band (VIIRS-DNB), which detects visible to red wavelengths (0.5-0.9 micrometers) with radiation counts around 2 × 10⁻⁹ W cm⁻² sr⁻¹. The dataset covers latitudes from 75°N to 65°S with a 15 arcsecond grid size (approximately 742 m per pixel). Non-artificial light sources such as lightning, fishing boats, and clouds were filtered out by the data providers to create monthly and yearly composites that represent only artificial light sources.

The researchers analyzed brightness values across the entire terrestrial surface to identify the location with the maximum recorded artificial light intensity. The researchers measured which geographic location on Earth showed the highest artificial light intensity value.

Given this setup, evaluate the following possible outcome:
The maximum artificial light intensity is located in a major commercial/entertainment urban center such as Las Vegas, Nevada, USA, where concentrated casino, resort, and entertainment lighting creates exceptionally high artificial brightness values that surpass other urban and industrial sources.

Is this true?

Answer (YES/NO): YES